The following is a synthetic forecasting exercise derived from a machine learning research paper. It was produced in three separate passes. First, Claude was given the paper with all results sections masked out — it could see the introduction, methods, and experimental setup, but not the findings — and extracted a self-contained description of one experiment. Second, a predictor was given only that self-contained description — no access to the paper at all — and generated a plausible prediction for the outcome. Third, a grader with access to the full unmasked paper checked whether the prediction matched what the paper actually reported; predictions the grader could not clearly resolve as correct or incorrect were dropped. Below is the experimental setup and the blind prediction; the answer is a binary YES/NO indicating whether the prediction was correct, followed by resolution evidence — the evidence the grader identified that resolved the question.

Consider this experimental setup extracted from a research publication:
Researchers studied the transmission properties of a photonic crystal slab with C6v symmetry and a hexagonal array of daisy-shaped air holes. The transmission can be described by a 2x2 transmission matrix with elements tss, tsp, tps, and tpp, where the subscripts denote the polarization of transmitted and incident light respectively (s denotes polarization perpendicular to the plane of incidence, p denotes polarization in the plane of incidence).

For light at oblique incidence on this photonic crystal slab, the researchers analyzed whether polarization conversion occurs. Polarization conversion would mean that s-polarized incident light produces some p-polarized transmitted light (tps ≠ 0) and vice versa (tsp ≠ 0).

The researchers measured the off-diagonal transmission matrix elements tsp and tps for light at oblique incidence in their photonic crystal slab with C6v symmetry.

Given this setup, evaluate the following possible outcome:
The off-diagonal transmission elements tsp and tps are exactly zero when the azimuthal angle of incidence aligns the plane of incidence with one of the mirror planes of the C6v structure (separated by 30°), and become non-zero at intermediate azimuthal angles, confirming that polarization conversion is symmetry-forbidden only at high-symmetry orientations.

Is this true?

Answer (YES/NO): NO